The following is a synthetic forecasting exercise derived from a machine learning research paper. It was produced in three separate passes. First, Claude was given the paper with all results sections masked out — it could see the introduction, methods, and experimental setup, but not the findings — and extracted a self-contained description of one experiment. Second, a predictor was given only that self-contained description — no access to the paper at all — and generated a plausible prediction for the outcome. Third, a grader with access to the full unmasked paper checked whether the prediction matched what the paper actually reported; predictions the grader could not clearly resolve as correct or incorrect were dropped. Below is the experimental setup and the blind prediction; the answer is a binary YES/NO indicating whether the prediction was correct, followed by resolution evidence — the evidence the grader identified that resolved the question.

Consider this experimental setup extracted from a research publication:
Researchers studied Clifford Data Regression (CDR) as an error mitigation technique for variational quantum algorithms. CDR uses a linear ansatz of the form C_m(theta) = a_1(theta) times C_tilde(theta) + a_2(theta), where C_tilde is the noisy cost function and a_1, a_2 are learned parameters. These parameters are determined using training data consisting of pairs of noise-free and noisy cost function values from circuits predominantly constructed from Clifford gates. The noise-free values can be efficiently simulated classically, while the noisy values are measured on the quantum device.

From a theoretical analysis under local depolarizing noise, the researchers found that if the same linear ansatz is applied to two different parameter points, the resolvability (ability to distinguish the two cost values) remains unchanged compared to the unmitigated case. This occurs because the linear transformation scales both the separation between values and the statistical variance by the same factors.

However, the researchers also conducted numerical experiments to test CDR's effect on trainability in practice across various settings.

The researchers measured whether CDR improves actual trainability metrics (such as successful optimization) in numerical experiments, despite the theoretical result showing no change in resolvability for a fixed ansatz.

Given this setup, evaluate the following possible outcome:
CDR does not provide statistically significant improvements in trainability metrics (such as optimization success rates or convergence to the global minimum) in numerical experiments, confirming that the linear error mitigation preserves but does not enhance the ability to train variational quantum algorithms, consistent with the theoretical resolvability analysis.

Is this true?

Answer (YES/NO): NO